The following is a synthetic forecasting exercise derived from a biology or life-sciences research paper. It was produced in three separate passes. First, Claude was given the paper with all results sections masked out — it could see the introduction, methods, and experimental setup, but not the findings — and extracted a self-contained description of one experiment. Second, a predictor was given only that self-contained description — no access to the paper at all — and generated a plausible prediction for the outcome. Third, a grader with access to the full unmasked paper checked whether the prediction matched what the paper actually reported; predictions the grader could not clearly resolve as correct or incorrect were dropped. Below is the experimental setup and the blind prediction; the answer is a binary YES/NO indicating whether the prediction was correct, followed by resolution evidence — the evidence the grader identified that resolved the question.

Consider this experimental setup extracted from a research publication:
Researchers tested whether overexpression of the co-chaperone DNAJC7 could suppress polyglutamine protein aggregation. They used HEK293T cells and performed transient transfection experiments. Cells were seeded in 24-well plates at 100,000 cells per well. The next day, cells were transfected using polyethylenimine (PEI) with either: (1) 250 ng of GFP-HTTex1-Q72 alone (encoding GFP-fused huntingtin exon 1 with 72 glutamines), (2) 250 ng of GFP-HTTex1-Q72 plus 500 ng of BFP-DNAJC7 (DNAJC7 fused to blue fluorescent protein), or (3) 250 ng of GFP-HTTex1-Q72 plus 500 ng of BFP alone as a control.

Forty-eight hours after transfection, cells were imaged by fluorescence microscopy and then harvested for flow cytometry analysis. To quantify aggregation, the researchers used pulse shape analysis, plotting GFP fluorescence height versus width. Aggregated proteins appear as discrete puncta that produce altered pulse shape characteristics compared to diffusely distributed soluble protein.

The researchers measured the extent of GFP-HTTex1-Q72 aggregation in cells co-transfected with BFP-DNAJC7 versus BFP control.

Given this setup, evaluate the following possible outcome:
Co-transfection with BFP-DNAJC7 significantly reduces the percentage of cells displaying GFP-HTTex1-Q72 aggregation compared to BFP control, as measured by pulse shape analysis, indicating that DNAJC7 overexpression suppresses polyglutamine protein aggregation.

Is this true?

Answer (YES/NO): YES